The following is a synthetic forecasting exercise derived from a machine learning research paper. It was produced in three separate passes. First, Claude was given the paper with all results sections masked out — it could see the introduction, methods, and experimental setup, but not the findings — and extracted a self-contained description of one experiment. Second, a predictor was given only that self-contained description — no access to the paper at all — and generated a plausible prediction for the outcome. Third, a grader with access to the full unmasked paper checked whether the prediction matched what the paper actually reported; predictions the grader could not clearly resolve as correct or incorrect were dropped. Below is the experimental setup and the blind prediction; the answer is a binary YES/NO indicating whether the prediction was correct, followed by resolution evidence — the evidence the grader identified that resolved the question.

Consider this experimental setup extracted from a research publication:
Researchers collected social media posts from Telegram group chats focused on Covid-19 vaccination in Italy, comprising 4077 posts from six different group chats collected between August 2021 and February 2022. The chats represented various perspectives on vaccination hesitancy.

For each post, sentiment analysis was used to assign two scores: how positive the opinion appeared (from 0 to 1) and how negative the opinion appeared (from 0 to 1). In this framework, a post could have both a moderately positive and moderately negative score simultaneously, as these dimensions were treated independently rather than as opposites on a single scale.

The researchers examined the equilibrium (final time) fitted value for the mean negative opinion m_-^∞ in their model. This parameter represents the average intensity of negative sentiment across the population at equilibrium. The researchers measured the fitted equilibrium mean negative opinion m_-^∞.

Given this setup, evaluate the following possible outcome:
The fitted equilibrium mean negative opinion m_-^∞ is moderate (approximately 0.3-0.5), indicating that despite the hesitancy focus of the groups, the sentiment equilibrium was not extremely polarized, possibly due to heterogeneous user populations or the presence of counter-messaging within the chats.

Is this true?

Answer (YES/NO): NO